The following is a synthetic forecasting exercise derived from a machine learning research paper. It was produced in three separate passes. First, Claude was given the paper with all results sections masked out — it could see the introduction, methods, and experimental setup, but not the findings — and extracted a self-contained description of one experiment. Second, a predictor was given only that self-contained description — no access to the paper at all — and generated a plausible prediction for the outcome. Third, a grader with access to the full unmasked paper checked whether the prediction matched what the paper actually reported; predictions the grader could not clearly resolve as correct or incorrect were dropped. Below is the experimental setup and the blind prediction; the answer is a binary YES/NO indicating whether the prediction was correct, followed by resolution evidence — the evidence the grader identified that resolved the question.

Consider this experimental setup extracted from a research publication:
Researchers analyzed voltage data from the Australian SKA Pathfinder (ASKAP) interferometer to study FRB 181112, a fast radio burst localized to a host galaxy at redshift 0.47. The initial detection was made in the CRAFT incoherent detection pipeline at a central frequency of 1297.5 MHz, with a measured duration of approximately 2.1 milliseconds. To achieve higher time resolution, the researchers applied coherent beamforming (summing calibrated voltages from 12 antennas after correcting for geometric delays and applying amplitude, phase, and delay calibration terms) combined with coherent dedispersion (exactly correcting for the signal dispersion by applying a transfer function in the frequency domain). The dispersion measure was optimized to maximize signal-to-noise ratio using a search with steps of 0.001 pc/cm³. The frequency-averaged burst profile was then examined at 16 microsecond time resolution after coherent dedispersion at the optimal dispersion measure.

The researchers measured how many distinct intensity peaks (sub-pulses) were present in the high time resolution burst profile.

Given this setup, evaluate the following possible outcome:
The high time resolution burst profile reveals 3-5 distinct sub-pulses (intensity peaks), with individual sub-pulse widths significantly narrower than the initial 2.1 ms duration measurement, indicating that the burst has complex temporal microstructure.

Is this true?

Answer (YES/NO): YES